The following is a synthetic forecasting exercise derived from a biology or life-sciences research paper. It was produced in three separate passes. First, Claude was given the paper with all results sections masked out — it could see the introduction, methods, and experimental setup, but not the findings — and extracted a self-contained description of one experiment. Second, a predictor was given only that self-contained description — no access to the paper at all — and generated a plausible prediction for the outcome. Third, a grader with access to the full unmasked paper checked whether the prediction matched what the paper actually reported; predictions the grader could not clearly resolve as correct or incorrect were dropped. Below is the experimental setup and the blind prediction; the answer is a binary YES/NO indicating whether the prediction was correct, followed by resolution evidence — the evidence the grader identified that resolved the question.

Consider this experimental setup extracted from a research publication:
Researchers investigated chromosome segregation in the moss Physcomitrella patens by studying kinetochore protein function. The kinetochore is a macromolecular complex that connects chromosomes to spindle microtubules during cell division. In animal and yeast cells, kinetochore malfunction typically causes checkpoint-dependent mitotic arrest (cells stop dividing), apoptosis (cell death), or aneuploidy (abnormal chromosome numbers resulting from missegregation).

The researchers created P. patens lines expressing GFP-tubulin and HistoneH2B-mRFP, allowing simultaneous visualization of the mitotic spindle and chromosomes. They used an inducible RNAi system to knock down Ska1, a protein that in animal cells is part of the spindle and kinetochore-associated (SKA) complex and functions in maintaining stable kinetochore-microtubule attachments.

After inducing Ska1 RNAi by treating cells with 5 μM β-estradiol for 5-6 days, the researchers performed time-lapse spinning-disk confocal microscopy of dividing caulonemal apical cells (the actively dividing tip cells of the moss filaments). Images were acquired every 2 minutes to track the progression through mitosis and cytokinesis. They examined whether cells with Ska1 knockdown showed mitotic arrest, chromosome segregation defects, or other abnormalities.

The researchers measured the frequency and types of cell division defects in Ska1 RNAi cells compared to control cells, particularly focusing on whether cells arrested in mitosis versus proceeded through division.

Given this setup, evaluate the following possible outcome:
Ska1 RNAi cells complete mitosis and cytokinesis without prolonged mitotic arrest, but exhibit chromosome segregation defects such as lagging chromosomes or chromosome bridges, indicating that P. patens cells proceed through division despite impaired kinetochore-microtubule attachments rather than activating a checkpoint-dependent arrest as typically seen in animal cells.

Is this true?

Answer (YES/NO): NO